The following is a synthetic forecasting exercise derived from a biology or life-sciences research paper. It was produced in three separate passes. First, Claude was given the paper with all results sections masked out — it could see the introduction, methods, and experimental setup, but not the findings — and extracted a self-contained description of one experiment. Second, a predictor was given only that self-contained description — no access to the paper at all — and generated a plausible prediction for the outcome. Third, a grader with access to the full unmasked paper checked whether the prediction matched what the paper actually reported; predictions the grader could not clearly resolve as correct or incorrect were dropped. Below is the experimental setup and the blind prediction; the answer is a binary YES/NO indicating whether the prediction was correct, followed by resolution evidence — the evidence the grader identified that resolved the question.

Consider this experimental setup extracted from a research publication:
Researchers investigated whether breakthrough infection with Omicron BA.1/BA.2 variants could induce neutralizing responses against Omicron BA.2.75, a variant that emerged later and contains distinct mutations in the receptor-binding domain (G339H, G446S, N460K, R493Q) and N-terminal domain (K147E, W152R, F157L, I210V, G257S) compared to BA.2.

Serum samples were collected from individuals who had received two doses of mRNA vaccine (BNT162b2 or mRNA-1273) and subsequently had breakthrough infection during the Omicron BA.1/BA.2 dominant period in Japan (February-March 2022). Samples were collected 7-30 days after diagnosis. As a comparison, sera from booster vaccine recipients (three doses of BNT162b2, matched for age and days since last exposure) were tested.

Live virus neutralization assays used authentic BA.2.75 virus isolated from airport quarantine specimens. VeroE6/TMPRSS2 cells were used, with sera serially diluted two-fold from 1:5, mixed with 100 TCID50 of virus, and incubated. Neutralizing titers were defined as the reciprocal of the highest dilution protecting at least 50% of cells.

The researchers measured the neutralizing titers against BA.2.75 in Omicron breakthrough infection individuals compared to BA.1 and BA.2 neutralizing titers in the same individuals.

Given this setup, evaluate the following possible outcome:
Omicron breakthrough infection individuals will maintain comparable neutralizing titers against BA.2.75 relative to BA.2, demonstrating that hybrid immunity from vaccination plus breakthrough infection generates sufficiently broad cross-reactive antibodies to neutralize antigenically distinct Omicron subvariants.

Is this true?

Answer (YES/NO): YES